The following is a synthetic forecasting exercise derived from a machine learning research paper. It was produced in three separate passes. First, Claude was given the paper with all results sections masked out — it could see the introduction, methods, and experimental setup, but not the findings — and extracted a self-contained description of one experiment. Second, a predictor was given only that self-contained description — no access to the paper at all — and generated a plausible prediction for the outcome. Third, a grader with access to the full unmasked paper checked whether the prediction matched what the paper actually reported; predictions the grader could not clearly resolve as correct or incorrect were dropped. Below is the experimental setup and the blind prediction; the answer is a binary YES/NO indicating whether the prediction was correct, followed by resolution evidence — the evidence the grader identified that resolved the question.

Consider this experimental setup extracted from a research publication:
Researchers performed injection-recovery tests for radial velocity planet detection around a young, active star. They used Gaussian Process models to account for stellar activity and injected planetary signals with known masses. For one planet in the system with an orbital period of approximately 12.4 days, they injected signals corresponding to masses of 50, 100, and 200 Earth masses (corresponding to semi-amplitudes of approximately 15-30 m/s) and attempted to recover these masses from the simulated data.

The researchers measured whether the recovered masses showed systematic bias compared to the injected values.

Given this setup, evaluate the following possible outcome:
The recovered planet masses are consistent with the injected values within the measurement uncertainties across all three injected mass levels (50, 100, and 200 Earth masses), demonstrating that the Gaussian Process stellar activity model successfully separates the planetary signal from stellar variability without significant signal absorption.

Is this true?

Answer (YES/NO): NO